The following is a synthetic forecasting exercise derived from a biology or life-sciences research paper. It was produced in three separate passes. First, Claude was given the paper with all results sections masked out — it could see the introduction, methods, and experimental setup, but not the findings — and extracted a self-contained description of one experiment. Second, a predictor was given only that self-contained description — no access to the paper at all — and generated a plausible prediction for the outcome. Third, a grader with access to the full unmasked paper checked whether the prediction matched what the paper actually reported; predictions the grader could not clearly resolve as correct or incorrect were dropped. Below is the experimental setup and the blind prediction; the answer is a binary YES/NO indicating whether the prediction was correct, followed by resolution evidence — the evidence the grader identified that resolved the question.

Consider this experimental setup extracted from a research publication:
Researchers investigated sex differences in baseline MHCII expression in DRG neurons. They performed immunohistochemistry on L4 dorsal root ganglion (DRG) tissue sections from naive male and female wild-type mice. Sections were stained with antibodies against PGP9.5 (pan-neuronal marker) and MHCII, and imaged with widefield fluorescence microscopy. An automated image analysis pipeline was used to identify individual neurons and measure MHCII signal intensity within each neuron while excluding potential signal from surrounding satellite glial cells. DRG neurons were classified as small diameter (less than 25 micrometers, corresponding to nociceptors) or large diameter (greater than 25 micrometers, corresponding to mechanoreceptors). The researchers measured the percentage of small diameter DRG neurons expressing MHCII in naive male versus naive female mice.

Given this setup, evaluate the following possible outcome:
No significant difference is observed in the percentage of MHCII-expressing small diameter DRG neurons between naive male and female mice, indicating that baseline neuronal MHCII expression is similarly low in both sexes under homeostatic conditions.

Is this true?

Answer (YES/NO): NO